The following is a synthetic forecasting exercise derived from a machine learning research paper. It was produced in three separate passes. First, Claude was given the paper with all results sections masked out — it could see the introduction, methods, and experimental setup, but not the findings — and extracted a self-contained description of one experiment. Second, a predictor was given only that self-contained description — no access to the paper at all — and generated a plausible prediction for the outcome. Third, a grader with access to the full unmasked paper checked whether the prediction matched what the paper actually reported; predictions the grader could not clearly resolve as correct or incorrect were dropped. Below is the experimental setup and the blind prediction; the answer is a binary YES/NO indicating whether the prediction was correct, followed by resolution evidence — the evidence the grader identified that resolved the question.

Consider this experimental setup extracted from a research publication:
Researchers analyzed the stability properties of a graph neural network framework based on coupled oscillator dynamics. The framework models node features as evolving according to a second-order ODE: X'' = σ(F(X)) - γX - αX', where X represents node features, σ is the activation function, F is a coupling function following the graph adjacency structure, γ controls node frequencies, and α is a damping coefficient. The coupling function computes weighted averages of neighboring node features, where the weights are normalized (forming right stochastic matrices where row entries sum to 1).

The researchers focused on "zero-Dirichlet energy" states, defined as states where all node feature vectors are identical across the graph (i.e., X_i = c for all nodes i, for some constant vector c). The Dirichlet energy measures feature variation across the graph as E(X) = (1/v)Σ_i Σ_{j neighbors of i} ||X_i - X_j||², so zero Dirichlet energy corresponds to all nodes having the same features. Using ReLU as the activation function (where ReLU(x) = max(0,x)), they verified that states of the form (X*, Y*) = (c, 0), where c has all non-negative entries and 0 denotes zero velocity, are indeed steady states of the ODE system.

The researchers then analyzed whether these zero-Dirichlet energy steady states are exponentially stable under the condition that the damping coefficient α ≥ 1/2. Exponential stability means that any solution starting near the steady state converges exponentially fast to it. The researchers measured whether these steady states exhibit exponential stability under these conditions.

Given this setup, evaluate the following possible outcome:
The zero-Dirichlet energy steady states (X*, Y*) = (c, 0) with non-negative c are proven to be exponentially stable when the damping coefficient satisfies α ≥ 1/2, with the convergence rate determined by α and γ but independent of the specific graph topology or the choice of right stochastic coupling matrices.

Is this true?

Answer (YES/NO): NO